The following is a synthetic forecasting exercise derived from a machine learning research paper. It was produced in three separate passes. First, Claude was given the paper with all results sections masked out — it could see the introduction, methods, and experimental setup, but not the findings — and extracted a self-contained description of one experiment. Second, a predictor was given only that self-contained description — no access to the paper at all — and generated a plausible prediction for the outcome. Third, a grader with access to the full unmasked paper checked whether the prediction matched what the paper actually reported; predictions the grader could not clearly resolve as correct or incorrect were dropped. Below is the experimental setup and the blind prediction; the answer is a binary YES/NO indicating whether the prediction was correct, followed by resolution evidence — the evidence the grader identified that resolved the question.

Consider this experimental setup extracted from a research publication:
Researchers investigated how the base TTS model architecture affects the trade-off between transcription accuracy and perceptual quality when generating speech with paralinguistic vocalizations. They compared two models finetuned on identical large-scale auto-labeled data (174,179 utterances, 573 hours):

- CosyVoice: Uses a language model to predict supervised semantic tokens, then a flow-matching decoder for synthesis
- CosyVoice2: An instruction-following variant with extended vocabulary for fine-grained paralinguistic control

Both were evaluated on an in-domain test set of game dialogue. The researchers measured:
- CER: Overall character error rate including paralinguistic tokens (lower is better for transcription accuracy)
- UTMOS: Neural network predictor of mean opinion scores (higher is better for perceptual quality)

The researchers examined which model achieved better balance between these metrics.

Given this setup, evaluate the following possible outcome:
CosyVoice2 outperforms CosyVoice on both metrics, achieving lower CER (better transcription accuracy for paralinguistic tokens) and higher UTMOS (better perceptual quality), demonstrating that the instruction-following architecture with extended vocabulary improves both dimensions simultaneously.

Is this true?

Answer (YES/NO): YES